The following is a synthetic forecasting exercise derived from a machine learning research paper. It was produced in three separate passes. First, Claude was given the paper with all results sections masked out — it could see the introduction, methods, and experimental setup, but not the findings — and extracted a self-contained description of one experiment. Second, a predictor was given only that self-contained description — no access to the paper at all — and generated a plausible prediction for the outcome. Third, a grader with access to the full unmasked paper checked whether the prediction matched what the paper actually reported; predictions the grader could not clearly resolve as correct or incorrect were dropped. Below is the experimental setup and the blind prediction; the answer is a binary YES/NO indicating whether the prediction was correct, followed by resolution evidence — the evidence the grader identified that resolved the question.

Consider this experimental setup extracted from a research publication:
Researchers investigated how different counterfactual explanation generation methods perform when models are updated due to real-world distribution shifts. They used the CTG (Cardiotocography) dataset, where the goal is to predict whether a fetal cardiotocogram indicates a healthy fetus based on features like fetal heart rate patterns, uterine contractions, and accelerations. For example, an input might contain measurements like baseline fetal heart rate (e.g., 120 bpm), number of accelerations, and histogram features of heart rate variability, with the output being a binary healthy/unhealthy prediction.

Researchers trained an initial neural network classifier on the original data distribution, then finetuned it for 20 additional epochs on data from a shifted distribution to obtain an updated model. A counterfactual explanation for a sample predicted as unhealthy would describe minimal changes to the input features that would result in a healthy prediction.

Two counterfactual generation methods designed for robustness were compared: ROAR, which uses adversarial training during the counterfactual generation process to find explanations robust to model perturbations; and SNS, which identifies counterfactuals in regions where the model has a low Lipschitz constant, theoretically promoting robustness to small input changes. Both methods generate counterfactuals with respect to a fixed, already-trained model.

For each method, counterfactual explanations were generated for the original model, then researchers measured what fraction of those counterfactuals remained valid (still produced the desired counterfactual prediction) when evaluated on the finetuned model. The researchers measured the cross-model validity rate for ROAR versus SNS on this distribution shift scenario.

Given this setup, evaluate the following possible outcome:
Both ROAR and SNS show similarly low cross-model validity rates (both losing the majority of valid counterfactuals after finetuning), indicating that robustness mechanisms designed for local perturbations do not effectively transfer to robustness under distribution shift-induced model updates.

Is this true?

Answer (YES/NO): NO